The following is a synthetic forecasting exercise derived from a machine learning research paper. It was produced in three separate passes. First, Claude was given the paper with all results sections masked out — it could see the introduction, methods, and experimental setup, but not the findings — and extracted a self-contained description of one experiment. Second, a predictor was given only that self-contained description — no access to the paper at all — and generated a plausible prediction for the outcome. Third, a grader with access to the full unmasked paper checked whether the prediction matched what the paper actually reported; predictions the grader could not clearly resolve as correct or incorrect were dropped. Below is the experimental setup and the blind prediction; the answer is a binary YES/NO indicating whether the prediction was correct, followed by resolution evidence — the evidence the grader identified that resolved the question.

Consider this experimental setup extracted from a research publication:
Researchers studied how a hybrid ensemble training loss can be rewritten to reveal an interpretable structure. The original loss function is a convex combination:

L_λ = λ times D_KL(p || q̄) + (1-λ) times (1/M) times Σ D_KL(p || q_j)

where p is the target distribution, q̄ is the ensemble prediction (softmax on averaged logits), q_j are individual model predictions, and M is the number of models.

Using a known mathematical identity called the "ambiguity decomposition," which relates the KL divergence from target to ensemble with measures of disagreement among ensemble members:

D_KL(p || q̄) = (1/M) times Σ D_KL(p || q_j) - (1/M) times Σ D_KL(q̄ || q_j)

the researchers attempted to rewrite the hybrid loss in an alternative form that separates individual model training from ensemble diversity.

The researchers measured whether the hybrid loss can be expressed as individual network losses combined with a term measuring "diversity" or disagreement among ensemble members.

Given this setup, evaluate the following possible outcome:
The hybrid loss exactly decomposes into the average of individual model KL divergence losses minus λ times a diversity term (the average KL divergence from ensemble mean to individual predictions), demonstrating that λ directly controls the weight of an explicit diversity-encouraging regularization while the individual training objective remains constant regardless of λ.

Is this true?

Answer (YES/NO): YES